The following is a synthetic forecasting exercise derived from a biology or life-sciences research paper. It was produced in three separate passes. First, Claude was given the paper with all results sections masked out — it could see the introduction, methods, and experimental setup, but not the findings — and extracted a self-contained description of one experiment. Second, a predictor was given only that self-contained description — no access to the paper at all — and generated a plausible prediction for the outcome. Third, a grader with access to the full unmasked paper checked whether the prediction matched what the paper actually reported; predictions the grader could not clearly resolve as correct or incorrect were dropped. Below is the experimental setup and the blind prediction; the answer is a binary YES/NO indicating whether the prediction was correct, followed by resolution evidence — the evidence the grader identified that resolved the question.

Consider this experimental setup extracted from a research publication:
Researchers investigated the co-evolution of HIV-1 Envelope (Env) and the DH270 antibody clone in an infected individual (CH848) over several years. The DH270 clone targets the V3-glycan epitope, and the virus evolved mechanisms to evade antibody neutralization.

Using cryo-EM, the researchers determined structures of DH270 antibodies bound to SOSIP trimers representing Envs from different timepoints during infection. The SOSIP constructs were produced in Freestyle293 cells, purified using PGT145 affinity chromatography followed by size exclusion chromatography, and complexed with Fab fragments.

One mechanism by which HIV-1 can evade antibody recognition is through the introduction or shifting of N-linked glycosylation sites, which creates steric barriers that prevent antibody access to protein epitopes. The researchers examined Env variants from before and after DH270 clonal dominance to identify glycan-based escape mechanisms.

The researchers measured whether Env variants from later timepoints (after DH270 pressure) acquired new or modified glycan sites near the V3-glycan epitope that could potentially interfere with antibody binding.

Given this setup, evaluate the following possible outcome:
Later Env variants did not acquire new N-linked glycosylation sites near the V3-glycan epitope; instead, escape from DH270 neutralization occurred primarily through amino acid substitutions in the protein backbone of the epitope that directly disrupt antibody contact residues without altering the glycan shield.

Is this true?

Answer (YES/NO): NO